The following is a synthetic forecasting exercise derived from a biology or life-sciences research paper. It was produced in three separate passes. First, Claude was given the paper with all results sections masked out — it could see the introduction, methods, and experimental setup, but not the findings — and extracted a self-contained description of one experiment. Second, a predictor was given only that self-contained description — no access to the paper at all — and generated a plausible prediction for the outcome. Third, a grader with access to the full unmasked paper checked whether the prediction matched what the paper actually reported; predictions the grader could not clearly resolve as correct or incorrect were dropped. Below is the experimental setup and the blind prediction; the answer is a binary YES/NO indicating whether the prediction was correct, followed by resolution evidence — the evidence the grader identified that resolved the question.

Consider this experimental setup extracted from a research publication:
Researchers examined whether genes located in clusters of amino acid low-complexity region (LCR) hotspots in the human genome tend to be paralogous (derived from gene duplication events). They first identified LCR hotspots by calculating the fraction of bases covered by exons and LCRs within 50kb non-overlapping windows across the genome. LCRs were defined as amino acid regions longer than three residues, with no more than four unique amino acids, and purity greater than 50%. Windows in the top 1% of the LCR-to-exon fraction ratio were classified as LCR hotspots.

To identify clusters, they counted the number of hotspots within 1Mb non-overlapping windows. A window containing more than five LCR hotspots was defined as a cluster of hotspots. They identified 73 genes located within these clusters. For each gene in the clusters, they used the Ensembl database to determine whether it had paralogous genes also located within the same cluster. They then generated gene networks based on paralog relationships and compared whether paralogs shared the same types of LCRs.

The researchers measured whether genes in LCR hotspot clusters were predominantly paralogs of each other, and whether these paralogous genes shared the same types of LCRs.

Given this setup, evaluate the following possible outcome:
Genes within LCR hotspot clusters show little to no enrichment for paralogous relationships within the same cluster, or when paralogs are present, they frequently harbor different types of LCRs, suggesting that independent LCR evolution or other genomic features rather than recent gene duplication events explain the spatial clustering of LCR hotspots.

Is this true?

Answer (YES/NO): NO